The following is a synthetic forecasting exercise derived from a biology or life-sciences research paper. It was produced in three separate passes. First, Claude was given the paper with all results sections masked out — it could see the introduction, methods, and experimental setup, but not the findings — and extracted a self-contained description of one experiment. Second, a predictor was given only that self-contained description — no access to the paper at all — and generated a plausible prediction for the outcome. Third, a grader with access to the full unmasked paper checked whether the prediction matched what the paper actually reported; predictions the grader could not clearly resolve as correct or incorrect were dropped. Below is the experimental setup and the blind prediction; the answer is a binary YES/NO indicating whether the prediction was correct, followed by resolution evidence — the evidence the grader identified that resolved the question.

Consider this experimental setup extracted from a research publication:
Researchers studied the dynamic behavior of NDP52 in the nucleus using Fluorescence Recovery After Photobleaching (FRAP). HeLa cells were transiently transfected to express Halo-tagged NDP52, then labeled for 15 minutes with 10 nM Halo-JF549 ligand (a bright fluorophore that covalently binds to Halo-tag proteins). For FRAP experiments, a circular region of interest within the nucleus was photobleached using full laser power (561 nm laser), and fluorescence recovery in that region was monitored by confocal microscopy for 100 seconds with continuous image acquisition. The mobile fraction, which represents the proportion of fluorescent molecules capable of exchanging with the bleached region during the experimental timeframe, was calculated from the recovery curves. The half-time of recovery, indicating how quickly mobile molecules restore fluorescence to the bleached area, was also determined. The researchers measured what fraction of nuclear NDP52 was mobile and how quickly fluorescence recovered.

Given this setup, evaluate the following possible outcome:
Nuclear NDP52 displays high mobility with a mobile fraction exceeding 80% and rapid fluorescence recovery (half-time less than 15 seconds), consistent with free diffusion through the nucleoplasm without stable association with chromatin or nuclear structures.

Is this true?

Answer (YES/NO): NO